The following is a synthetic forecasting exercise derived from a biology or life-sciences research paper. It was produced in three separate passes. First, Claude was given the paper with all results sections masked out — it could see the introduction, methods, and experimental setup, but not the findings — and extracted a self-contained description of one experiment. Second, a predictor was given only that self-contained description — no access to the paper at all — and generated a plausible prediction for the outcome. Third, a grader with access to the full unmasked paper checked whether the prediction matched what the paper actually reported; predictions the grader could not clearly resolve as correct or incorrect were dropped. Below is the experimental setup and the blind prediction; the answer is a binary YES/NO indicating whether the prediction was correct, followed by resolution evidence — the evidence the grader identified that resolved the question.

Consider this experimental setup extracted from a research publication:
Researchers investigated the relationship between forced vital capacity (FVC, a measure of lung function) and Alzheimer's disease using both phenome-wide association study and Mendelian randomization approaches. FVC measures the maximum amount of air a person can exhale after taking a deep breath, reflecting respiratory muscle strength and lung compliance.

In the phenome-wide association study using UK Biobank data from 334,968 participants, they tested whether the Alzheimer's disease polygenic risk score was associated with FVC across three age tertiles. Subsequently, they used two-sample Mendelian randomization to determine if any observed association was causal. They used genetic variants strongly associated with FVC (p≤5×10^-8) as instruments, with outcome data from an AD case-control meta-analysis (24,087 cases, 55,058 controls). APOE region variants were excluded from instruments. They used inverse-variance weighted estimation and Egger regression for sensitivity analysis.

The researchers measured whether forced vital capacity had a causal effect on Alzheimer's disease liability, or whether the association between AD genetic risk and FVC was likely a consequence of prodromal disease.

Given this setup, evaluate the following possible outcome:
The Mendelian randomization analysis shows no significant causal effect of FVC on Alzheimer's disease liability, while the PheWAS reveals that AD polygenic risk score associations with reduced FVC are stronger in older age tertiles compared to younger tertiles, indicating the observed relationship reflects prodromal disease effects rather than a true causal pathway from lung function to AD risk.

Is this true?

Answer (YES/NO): NO